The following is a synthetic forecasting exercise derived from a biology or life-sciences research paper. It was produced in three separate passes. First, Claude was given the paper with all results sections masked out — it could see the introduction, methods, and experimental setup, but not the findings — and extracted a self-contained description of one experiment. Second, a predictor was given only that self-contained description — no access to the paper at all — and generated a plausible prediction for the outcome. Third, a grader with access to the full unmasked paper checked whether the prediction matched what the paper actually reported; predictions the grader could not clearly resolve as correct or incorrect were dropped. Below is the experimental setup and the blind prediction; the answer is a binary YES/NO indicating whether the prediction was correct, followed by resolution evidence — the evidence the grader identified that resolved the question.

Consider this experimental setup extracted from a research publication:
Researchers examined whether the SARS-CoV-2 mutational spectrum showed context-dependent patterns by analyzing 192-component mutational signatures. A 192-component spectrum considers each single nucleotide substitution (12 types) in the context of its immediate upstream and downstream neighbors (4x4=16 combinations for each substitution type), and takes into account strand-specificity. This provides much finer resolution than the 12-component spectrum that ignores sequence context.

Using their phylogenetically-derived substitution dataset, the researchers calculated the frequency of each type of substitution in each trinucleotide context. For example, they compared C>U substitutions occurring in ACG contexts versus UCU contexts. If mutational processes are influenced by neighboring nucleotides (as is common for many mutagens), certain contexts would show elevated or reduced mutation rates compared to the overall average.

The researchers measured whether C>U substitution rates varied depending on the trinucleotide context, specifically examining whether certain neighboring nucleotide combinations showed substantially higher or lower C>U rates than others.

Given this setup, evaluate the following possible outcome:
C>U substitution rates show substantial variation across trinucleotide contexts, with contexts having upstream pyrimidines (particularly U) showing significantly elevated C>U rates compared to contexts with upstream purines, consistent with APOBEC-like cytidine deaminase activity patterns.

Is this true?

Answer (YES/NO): NO